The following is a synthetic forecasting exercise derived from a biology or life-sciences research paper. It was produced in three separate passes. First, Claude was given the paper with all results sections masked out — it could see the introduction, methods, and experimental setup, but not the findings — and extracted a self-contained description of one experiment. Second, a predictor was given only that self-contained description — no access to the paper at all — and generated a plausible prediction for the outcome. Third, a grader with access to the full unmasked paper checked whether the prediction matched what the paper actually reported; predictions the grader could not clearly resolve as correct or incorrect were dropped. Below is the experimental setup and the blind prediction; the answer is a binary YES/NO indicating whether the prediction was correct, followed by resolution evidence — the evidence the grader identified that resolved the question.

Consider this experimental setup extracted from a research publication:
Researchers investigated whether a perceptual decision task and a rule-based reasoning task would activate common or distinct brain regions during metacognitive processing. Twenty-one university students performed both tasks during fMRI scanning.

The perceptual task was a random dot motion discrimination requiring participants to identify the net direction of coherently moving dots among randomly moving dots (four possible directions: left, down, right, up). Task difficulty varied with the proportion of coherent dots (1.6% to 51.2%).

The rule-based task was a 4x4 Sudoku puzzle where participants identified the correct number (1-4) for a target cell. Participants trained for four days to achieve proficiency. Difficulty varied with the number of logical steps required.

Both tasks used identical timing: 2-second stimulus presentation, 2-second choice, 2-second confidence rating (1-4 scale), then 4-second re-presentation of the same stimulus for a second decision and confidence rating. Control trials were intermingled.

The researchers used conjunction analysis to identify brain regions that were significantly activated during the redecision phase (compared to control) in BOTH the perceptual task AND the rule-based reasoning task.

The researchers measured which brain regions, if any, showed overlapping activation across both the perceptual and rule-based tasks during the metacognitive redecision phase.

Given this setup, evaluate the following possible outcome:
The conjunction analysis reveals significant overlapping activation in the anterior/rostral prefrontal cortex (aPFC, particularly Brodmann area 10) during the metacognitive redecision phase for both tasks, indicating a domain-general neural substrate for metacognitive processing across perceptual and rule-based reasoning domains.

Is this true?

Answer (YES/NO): YES